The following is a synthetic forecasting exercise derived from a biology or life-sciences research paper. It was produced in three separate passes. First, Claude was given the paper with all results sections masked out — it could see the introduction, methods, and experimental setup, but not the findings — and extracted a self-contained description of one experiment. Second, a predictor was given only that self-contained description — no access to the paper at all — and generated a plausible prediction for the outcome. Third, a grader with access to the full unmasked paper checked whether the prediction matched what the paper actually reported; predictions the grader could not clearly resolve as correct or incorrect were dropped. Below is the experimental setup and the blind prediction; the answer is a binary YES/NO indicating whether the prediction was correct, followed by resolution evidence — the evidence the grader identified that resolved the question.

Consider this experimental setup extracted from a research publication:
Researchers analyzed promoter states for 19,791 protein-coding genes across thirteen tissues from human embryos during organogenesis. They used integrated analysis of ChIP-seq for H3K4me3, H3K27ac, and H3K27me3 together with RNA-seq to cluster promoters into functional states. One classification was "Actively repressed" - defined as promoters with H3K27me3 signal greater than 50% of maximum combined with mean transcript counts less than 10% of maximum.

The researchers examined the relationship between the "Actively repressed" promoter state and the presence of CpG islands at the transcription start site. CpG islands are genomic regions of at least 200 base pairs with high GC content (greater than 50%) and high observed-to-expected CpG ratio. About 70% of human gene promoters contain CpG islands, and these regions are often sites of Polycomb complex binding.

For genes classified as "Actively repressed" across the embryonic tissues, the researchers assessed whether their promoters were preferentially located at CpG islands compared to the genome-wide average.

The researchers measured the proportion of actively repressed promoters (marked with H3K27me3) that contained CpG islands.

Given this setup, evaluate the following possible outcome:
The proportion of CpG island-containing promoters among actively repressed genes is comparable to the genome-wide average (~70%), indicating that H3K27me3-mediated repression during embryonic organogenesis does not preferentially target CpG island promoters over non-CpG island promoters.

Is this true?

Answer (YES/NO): NO